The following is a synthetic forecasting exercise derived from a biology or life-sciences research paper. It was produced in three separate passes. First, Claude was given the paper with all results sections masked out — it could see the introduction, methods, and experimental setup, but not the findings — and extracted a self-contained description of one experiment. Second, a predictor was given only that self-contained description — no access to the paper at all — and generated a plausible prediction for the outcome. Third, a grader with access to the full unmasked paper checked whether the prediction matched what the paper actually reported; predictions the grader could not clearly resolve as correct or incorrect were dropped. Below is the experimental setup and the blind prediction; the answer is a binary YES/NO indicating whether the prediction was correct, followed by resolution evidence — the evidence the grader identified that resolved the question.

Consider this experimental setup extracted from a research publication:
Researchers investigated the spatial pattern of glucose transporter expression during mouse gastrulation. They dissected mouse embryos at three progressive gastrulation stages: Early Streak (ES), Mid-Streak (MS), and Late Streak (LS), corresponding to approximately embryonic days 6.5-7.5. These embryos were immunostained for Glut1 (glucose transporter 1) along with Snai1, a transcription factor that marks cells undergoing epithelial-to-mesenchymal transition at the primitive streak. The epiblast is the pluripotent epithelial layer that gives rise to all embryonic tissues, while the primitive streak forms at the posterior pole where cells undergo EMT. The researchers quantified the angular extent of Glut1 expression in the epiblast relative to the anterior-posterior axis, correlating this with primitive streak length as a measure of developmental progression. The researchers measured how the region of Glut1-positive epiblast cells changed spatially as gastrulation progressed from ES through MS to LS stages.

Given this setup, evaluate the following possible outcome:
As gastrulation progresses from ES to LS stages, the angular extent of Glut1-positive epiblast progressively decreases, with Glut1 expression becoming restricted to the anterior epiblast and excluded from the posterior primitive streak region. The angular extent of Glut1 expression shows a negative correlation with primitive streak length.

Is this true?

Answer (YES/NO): NO